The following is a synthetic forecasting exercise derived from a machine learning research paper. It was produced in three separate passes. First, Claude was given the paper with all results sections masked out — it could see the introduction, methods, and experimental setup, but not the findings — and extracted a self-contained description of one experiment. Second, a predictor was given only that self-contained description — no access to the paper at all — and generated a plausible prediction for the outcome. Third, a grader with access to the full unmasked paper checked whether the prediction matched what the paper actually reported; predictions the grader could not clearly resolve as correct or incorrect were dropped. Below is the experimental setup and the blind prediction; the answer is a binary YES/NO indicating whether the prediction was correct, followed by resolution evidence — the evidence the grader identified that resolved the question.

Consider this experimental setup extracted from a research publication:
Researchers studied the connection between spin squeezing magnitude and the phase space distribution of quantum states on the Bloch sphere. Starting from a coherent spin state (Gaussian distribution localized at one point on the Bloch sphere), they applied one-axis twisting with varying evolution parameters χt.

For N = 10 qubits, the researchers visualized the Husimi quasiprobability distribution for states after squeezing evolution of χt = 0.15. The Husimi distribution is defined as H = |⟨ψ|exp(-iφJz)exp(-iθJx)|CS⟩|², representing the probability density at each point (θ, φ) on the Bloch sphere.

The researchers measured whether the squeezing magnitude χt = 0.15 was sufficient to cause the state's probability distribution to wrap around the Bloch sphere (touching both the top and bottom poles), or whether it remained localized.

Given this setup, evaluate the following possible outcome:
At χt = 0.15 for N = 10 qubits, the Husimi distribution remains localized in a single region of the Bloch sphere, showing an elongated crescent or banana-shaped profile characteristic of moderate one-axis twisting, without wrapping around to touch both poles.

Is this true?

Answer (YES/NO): NO